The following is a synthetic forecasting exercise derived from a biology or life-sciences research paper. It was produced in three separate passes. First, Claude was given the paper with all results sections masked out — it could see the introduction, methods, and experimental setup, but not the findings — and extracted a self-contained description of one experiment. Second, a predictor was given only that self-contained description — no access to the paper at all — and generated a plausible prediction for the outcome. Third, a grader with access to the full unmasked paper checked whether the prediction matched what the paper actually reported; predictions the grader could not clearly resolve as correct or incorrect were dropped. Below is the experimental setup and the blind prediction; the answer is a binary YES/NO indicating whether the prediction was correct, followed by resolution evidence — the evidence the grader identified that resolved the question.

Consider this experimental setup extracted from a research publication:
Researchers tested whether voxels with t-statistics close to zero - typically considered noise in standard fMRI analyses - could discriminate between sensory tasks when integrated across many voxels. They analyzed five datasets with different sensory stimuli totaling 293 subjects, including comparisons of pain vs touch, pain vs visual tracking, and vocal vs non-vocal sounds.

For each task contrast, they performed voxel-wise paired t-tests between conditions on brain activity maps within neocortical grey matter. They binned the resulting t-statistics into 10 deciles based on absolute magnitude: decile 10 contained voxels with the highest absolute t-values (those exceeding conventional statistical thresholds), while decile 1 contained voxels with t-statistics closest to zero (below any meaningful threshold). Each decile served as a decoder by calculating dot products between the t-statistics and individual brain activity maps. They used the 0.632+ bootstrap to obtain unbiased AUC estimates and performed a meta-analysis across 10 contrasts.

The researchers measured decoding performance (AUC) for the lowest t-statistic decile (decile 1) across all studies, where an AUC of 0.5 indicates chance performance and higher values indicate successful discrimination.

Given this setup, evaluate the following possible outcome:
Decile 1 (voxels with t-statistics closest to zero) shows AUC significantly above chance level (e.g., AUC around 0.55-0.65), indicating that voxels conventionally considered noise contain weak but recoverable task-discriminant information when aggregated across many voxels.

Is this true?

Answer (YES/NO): NO